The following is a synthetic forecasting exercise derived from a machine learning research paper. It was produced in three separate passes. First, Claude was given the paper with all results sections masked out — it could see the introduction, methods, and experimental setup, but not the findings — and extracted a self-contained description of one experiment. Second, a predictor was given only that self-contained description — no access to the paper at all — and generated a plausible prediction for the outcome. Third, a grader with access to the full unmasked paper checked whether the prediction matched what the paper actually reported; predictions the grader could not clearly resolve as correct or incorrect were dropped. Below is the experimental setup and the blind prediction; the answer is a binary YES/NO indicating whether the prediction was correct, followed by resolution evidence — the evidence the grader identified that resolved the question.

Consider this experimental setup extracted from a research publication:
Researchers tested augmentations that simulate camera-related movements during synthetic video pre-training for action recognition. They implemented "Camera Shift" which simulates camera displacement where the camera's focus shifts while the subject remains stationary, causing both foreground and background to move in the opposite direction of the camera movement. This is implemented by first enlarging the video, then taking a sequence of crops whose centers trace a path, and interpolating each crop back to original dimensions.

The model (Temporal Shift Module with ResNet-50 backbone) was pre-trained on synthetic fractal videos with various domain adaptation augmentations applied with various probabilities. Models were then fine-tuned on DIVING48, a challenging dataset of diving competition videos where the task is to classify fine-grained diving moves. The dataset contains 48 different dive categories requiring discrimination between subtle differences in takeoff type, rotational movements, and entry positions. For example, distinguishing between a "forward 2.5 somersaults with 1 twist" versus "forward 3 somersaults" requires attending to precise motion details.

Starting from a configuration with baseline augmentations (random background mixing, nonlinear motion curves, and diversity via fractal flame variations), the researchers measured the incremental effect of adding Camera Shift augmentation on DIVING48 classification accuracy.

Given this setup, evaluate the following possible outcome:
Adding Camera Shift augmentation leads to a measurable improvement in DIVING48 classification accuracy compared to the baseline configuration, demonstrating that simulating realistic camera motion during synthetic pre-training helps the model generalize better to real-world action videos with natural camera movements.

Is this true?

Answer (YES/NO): YES